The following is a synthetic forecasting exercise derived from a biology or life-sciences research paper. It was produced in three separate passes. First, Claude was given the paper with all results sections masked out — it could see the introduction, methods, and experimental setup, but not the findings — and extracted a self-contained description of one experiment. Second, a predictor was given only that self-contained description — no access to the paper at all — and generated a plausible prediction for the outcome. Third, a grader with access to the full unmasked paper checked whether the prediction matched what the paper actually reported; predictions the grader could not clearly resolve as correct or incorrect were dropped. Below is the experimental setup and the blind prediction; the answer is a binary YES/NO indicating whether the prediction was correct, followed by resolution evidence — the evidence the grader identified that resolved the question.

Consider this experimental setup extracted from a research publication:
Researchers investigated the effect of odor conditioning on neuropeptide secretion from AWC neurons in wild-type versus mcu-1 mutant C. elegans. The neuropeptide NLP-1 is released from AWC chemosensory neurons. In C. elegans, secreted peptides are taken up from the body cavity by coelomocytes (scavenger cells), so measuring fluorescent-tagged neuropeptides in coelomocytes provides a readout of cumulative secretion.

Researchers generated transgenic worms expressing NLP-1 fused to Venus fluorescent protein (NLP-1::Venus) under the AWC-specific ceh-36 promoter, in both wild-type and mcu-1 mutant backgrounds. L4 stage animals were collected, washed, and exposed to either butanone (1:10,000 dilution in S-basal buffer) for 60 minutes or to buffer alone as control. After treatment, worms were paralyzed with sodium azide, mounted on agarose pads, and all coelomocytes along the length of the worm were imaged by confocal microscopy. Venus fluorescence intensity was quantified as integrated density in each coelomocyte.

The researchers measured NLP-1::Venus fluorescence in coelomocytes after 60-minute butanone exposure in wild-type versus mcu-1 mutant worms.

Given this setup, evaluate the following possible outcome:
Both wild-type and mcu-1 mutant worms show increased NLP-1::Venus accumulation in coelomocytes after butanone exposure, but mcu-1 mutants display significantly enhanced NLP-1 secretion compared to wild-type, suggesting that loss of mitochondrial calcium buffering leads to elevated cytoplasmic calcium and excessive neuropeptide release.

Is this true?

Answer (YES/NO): NO